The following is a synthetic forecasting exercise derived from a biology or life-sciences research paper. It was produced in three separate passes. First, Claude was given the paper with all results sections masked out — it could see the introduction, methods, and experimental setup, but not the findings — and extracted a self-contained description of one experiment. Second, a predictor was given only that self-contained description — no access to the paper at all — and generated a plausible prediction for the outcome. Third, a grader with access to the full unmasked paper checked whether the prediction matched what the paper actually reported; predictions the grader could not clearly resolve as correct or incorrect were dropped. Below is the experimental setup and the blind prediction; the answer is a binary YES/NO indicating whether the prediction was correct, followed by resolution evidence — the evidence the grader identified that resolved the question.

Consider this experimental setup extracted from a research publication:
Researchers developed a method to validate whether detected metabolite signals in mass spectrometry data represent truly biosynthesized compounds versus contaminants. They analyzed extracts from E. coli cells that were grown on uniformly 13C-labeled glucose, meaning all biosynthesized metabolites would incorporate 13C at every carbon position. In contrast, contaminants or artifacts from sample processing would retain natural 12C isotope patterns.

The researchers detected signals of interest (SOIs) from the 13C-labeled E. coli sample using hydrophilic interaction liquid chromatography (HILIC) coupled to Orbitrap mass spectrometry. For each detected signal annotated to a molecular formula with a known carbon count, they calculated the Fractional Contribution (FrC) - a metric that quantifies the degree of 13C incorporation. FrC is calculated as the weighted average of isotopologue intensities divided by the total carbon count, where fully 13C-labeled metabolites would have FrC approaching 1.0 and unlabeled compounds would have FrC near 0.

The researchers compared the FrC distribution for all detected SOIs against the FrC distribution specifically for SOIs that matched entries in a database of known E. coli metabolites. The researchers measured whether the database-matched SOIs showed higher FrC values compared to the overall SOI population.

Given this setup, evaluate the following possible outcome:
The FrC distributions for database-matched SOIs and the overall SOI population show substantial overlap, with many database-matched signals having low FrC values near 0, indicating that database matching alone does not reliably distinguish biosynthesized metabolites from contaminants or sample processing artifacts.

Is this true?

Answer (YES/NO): NO